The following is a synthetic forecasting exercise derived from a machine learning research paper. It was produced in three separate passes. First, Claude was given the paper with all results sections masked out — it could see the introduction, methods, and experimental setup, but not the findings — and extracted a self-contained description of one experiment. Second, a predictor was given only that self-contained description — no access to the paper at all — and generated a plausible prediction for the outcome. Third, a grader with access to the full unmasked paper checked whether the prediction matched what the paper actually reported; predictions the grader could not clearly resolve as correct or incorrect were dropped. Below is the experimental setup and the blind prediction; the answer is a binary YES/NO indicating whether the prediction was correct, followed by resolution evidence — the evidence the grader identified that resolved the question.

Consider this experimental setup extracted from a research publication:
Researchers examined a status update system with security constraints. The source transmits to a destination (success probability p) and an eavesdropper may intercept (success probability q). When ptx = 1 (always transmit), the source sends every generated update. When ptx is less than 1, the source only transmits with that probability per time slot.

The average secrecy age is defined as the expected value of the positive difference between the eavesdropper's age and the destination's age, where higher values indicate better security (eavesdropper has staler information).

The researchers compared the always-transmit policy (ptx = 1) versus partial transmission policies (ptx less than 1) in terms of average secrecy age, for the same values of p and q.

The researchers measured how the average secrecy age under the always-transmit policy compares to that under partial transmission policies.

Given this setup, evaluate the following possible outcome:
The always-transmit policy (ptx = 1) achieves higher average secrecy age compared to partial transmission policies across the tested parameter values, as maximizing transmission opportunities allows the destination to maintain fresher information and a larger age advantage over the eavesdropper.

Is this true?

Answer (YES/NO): NO